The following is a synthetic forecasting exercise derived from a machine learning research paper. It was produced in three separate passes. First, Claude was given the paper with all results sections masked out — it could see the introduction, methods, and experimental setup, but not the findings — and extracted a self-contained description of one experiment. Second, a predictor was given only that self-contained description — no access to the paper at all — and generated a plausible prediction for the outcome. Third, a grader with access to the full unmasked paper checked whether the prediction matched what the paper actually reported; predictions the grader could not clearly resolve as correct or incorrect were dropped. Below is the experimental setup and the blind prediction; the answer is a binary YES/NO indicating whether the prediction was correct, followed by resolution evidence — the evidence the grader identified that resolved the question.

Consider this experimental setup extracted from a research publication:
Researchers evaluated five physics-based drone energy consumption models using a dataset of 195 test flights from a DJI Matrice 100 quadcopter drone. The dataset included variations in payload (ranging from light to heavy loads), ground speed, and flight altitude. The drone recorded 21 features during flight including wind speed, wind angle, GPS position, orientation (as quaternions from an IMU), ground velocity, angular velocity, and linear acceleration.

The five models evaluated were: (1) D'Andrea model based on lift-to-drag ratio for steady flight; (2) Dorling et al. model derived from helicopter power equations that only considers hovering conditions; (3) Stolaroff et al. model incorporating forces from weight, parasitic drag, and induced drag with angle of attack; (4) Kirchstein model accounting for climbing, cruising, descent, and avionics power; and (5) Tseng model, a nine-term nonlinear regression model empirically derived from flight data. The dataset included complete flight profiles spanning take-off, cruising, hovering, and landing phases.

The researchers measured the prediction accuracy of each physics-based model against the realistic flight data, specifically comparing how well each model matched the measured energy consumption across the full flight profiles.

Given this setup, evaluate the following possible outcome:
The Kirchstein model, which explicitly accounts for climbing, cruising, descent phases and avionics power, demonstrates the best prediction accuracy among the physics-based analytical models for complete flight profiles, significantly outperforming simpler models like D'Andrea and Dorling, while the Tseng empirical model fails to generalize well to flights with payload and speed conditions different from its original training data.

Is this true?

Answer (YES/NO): NO